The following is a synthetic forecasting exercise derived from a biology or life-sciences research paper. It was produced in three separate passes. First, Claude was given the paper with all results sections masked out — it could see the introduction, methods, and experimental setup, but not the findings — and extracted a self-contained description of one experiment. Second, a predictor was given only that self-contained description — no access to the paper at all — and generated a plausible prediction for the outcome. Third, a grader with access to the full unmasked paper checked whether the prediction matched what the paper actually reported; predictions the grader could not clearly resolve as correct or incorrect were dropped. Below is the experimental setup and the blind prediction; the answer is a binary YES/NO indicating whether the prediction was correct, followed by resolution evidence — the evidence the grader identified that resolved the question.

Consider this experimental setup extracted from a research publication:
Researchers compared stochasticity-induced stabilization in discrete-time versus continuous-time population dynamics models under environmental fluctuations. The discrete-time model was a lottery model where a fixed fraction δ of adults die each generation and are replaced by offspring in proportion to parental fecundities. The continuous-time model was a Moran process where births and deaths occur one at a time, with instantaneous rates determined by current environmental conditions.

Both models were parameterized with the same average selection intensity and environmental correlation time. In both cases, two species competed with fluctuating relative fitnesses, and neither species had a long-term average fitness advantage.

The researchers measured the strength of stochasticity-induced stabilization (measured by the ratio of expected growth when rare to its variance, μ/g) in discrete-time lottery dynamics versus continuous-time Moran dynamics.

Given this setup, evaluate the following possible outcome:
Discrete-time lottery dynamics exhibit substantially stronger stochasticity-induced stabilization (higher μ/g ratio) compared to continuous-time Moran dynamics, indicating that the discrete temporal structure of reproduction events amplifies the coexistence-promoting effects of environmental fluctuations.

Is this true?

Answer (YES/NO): NO